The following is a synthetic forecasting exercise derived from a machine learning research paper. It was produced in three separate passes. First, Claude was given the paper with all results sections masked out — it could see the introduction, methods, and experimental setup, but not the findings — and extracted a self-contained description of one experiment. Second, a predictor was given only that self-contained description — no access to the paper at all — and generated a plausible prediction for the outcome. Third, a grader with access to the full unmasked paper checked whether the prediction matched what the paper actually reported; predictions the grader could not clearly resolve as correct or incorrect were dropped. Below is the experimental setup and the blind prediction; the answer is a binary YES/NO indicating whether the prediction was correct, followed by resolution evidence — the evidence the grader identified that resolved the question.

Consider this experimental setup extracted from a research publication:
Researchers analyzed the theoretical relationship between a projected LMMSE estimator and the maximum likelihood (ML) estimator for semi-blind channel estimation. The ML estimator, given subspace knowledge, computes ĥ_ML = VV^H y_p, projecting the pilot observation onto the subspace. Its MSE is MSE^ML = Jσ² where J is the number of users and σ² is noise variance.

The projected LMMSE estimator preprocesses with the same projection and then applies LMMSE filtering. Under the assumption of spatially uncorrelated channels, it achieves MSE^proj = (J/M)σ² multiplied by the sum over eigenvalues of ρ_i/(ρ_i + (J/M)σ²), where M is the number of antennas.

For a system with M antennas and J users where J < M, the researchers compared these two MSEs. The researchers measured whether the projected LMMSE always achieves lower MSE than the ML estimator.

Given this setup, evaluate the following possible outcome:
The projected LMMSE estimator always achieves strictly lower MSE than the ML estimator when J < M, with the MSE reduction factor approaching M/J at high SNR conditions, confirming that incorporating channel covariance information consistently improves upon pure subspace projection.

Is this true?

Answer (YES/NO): NO